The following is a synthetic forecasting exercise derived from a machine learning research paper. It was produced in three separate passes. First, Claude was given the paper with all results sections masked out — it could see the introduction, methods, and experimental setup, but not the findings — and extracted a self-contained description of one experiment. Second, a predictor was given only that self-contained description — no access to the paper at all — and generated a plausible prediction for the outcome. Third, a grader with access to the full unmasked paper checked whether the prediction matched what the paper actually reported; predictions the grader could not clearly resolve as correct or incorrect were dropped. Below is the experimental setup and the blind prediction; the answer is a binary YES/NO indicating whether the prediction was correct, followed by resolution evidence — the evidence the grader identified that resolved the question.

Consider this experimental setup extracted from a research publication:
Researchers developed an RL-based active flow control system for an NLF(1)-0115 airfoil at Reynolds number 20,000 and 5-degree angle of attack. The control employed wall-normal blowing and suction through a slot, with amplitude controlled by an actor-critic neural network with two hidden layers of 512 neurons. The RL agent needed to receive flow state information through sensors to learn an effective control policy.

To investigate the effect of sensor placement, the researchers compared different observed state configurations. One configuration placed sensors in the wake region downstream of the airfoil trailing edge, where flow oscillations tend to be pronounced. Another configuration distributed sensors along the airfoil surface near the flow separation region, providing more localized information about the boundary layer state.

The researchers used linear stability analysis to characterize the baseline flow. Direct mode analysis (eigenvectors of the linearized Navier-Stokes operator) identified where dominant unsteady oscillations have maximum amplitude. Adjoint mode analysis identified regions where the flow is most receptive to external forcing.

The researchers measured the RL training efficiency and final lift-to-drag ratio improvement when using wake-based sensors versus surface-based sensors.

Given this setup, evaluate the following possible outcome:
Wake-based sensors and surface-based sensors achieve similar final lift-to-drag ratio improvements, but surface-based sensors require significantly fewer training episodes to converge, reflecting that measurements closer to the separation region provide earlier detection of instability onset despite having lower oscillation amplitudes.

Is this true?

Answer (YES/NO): NO